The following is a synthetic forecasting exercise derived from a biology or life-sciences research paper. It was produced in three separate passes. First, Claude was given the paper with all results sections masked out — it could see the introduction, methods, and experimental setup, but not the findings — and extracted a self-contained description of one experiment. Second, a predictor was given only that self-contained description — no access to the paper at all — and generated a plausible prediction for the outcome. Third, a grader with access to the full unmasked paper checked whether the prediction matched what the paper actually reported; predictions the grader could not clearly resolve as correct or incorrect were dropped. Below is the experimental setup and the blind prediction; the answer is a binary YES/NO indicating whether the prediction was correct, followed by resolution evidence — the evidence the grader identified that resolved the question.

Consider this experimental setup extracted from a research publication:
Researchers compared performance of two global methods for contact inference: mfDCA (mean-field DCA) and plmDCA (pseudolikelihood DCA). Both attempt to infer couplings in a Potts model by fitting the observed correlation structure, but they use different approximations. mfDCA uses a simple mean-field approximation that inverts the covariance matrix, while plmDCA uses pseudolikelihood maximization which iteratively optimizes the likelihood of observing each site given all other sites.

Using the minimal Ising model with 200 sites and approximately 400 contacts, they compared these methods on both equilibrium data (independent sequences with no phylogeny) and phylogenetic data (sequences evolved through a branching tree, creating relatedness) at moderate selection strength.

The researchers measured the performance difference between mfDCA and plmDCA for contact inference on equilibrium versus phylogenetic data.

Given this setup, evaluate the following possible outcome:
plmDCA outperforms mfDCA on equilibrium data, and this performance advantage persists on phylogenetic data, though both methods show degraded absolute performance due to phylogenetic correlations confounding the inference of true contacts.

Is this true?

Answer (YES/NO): NO